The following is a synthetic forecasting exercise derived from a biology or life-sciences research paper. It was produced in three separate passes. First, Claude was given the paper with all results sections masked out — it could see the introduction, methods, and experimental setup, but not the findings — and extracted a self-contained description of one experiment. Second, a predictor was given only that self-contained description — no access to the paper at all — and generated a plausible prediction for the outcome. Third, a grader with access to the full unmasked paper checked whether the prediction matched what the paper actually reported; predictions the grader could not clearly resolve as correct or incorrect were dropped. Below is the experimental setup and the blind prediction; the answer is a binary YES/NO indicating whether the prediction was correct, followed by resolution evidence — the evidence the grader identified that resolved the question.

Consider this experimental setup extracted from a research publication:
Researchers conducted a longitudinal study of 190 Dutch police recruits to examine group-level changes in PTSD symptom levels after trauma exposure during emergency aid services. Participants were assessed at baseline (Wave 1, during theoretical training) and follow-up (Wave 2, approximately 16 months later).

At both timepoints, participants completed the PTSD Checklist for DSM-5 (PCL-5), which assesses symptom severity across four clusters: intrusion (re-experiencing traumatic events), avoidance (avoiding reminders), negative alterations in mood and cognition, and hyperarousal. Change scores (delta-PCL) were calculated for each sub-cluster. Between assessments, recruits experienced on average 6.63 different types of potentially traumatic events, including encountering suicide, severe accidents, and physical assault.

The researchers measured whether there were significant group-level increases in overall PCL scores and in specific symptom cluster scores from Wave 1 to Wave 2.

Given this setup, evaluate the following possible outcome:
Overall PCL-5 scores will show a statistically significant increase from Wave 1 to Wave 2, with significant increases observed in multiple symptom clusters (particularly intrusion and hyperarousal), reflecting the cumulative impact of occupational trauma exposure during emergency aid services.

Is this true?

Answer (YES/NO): NO